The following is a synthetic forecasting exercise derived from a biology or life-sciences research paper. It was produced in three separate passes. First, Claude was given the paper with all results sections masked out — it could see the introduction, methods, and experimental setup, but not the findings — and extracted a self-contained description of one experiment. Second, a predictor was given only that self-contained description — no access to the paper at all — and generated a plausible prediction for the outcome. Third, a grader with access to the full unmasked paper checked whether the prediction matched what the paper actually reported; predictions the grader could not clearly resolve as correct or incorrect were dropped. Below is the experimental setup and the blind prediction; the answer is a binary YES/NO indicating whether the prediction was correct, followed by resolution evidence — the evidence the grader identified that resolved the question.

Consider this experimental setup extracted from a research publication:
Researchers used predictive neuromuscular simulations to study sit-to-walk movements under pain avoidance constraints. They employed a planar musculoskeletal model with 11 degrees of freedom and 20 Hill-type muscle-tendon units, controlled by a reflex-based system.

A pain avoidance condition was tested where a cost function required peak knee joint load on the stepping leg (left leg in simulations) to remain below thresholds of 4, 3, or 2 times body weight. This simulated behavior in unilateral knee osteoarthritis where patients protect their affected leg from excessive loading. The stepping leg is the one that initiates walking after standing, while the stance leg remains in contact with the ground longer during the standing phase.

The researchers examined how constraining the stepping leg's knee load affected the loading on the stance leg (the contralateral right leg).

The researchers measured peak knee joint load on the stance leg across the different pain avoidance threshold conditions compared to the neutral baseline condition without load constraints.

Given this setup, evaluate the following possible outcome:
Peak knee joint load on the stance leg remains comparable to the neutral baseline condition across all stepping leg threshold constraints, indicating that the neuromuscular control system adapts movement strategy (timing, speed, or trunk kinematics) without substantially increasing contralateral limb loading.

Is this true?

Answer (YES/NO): NO